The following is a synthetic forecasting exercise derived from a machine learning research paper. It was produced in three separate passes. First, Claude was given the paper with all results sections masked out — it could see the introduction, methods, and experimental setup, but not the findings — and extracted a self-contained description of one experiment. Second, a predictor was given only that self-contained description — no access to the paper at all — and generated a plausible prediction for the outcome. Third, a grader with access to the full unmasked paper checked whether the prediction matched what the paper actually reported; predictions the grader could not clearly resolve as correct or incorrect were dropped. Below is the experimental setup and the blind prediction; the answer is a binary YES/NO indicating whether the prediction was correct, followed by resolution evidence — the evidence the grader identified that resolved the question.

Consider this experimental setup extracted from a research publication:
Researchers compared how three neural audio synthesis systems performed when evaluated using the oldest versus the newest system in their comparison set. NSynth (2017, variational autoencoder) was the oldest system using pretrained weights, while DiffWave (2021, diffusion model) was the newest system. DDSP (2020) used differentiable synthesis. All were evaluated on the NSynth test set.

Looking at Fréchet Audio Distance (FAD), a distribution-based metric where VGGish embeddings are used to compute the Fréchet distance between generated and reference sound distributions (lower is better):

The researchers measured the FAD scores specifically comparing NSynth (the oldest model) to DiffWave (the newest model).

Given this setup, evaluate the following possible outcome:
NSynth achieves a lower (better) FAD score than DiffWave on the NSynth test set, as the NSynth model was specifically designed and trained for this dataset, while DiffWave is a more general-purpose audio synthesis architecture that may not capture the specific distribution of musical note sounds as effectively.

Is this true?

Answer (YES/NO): YES